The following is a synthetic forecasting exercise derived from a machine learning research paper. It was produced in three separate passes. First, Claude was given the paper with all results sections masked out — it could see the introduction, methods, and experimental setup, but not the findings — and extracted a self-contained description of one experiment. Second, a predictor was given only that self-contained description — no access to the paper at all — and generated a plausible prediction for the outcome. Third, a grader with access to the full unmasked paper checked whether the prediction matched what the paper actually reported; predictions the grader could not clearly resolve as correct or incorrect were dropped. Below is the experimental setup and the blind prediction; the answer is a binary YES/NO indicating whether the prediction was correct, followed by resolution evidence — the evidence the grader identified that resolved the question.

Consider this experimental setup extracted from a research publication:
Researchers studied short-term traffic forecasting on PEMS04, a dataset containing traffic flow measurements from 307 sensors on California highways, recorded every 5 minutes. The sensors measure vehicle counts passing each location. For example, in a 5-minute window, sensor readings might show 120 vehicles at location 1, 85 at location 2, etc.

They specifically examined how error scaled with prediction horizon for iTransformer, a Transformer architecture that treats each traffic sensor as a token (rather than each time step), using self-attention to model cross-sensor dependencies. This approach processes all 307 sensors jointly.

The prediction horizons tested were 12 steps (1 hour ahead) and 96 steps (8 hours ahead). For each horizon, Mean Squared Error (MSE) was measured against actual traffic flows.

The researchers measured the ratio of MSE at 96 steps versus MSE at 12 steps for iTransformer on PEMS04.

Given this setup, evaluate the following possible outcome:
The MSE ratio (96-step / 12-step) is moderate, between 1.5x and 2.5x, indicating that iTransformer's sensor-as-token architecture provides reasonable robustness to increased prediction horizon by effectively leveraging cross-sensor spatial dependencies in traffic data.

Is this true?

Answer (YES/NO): YES